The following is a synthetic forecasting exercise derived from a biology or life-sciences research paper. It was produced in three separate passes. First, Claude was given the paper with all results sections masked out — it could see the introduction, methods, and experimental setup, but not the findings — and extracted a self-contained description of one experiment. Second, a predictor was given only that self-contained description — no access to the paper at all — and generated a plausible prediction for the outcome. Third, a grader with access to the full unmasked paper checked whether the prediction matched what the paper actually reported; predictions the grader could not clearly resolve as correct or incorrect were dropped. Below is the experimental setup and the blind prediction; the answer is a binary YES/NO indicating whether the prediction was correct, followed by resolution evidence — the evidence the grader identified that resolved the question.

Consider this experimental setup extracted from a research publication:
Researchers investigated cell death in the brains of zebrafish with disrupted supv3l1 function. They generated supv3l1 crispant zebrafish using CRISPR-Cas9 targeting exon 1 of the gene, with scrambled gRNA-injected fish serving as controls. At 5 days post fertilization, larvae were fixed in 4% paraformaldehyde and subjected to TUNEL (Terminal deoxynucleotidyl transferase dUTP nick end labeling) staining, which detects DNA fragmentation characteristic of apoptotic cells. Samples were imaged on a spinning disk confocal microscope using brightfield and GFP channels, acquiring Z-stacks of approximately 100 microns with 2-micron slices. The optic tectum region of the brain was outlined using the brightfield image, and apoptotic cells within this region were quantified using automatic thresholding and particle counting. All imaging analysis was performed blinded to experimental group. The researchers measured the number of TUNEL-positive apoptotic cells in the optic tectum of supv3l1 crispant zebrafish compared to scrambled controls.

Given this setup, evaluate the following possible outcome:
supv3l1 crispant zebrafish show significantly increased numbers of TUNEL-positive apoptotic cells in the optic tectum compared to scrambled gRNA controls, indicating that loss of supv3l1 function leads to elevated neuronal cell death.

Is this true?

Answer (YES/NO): YES